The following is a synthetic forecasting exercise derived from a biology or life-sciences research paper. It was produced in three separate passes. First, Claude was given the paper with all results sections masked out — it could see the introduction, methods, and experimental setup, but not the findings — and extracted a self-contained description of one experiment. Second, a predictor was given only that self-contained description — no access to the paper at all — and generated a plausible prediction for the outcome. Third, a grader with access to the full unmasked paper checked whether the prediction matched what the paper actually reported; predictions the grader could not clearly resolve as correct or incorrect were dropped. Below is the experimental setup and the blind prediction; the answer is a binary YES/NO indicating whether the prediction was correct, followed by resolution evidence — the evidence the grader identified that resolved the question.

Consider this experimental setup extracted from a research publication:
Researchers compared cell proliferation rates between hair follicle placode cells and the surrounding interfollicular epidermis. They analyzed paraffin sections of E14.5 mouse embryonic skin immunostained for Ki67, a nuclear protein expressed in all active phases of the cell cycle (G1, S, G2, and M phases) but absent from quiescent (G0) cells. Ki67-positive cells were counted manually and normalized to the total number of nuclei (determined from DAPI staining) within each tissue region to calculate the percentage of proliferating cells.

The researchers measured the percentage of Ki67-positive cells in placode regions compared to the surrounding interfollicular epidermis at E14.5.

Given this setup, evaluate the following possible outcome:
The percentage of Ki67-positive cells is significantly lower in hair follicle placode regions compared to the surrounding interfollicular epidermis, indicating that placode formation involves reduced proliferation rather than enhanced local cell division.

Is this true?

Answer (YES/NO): YES